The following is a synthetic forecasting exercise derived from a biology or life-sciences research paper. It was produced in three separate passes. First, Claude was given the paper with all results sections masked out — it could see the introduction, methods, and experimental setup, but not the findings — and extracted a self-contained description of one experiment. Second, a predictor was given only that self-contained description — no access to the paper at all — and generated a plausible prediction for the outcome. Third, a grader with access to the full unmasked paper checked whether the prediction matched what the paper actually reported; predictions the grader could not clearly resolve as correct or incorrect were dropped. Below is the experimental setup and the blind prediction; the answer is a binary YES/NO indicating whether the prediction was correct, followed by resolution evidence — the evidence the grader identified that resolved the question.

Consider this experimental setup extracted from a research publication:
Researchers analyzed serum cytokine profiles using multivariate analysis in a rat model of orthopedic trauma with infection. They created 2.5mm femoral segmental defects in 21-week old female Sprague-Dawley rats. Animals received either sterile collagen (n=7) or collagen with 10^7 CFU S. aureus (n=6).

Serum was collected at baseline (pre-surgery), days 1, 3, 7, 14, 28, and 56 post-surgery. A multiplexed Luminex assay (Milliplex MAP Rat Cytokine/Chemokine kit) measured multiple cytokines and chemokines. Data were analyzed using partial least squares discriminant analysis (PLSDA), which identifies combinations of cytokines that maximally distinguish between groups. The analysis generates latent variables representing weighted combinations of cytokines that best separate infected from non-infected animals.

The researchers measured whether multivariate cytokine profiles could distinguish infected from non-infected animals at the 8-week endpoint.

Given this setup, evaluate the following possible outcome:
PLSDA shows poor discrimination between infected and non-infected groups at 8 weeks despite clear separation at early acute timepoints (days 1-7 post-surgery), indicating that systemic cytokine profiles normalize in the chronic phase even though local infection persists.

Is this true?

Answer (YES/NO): NO